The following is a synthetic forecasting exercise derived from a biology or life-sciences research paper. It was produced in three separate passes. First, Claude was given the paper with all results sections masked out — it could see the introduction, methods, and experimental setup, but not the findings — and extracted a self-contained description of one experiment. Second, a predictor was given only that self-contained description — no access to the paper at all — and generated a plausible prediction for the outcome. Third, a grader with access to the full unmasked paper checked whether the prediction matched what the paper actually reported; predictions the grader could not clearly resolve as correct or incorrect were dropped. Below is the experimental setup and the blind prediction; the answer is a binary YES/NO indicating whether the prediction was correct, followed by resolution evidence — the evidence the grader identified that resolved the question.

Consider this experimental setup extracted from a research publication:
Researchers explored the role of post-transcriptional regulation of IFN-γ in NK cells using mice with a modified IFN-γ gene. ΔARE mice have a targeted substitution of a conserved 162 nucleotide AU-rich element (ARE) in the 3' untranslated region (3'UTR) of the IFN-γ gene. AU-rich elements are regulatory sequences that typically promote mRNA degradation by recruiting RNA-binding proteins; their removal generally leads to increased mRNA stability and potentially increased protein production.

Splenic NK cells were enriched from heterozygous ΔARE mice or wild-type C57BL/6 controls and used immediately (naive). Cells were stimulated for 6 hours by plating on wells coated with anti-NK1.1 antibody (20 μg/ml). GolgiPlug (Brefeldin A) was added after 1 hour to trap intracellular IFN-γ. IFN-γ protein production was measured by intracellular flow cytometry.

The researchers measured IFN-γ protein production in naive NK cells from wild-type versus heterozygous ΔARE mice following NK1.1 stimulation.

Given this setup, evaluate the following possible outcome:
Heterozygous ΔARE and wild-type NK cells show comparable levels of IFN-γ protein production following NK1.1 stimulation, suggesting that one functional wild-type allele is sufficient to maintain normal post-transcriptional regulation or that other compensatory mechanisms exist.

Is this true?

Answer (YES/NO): NO